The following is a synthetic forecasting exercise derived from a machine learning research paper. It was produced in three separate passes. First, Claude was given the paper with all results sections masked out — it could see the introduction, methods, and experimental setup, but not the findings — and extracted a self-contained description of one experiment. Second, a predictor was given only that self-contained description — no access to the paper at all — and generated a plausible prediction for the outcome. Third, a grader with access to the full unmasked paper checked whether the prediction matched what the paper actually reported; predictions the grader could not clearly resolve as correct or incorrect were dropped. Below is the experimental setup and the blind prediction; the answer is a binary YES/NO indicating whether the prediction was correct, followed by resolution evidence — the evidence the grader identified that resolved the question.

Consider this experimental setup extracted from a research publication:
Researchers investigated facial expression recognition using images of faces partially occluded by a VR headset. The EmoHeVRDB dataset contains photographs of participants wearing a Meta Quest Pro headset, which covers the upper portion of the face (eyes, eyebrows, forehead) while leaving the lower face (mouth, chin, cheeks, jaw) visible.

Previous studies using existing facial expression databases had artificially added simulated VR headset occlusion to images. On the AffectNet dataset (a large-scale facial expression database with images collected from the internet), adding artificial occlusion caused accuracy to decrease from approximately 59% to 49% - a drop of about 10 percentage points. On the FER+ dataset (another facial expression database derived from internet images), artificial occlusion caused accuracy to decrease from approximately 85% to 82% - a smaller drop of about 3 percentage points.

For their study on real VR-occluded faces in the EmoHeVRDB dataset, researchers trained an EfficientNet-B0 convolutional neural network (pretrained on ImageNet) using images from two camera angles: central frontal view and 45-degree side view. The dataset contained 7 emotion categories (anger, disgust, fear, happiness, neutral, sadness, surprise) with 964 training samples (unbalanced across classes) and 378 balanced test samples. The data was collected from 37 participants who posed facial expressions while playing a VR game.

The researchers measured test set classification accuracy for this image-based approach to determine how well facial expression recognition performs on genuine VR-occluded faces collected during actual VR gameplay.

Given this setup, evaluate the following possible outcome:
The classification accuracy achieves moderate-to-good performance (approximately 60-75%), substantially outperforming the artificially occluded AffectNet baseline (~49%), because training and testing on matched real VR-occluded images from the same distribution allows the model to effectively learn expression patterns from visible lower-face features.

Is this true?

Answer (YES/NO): YES